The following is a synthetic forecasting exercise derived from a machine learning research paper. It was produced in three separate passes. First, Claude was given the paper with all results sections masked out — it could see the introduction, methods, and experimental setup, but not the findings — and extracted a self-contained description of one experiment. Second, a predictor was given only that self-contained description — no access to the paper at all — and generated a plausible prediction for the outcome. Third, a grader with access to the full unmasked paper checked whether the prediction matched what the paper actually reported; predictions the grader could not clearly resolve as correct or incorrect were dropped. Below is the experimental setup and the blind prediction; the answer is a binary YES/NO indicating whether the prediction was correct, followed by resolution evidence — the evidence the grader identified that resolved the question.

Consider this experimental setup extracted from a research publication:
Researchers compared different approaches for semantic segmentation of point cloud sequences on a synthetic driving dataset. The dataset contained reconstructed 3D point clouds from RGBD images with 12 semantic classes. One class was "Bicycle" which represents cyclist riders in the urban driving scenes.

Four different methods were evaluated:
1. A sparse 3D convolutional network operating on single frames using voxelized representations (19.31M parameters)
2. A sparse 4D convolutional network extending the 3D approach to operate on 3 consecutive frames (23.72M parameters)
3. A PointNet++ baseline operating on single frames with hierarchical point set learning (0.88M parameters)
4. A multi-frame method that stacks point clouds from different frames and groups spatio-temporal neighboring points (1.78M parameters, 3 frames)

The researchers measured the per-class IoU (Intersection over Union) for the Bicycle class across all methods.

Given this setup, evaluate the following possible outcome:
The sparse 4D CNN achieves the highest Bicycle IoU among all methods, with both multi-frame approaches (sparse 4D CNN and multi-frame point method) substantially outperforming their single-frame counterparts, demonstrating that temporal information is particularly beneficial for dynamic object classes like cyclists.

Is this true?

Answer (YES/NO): NO